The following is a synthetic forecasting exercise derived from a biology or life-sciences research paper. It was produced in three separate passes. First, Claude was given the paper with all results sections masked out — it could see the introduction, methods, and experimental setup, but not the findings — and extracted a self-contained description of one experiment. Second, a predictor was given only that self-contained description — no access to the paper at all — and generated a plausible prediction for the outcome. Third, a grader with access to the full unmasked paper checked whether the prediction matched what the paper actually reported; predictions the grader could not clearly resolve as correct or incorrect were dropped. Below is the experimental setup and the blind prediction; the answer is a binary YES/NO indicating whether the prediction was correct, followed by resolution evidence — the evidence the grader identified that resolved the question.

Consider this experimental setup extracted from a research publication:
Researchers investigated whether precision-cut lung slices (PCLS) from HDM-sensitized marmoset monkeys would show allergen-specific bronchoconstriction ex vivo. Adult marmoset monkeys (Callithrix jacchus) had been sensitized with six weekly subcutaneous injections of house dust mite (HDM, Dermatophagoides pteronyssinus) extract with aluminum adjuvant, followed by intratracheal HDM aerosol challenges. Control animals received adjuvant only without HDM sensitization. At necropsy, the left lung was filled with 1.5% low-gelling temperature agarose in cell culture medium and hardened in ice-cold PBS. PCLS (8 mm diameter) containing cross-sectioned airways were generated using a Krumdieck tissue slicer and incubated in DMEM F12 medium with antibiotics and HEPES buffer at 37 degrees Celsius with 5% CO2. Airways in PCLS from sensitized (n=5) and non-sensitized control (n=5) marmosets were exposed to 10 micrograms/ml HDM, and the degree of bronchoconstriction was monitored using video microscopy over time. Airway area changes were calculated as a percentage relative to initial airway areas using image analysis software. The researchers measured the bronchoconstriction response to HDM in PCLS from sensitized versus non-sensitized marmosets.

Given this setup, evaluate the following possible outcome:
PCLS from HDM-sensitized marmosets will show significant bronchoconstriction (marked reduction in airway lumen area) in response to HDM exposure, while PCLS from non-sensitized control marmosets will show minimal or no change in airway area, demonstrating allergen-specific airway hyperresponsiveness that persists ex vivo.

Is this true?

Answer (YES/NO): YES